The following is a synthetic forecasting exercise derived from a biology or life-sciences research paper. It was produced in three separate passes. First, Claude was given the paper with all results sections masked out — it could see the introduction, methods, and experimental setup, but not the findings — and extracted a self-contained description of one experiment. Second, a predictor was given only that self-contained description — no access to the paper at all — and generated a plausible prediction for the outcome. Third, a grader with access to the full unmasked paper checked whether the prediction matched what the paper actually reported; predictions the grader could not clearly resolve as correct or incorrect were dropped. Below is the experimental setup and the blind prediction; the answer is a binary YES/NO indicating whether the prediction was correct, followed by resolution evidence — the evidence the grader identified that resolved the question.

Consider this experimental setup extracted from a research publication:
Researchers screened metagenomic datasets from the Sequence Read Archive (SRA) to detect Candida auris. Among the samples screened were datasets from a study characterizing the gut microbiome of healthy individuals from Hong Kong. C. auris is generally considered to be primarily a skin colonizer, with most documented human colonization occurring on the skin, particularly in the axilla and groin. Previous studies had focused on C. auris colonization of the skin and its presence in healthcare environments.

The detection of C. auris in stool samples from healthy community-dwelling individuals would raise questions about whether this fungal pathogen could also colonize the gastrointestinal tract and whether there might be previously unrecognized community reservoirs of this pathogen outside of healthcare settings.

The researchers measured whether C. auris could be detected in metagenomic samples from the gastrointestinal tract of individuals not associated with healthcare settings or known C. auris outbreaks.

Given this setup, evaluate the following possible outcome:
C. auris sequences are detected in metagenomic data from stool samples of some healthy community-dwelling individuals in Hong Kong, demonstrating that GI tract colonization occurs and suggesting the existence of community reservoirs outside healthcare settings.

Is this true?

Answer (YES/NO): YES